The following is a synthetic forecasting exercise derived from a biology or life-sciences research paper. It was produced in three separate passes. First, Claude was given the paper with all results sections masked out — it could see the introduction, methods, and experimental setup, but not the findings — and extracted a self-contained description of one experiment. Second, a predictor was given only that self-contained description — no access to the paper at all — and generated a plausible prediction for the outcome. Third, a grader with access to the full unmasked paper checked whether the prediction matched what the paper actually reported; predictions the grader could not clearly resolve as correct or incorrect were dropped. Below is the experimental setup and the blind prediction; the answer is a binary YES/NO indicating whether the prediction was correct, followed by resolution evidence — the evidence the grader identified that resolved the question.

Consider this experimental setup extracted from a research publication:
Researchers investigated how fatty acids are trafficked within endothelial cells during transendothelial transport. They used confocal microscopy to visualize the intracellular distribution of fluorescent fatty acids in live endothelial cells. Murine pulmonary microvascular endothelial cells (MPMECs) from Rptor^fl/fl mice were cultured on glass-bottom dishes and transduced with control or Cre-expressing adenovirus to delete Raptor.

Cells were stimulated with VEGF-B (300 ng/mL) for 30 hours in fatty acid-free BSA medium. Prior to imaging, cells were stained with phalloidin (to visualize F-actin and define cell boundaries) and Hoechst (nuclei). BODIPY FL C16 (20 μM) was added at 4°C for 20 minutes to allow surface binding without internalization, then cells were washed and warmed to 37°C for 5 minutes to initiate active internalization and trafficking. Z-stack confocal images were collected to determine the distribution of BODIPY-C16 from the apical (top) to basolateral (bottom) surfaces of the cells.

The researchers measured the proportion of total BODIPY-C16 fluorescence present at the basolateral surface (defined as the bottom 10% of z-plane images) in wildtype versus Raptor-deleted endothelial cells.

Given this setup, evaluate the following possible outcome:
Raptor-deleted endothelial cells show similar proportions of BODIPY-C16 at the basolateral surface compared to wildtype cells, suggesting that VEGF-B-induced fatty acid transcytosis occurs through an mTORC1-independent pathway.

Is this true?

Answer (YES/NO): NO